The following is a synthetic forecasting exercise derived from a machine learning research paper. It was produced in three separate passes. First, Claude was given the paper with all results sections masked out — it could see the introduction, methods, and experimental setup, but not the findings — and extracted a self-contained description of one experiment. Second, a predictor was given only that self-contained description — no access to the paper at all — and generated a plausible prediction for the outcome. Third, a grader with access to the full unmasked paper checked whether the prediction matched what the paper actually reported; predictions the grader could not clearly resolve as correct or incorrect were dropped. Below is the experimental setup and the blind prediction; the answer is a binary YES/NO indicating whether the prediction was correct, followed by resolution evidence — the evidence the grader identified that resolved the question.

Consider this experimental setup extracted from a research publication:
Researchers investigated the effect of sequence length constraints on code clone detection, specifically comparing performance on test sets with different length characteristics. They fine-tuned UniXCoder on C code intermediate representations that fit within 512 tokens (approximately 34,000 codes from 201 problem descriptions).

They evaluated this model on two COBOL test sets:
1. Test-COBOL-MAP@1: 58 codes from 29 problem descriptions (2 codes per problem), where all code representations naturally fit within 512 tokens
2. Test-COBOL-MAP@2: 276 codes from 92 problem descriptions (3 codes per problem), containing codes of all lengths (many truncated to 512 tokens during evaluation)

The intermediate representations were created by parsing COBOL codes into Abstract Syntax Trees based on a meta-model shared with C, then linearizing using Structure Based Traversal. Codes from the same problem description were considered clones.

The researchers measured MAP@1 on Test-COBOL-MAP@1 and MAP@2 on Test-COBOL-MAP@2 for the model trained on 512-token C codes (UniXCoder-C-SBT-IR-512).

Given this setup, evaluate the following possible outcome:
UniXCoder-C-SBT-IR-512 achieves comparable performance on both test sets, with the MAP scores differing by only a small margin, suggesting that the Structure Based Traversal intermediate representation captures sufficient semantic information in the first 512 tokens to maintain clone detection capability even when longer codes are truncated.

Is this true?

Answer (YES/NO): NO